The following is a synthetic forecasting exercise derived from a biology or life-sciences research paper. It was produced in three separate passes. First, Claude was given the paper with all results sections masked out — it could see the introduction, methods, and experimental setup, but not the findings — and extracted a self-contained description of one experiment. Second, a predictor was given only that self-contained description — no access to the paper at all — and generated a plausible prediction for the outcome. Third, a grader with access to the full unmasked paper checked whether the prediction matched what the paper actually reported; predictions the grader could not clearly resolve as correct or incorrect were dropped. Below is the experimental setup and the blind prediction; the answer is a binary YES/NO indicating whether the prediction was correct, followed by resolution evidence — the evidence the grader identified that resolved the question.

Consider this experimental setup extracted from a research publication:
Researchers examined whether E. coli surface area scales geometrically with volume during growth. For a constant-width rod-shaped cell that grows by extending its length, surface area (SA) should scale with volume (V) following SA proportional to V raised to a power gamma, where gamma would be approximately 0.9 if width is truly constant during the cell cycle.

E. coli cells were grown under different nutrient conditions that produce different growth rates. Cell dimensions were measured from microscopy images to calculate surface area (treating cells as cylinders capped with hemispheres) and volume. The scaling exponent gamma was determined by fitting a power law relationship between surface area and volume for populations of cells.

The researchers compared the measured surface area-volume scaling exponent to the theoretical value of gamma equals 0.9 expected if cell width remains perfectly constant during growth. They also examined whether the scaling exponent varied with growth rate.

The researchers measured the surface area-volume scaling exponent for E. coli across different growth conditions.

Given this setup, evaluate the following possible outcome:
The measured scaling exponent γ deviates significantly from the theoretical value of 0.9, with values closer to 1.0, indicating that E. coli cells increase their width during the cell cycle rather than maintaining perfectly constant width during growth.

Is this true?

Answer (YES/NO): NO